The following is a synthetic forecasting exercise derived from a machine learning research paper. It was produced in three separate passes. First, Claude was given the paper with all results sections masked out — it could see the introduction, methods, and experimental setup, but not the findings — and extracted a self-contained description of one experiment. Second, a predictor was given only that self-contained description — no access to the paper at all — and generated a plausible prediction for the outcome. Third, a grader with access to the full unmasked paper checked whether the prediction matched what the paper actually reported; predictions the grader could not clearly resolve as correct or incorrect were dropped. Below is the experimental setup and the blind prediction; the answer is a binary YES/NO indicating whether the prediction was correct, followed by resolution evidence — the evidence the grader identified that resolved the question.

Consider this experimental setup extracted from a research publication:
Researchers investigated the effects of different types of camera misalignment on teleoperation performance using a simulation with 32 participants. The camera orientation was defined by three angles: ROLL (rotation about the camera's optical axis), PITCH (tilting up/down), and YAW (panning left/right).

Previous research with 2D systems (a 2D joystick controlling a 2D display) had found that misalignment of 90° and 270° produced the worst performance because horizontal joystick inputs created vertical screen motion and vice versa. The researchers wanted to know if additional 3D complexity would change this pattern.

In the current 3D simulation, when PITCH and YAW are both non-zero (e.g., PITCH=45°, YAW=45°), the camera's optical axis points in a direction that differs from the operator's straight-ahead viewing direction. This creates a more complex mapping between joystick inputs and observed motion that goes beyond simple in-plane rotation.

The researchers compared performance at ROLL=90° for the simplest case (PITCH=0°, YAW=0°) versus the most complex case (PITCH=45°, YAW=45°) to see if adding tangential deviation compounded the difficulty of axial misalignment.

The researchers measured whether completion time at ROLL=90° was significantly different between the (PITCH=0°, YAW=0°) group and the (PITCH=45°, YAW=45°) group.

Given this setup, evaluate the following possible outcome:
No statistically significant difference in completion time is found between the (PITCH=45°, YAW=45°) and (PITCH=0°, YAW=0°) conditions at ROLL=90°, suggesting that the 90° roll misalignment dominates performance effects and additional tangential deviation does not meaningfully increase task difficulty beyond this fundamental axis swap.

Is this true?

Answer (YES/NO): YES